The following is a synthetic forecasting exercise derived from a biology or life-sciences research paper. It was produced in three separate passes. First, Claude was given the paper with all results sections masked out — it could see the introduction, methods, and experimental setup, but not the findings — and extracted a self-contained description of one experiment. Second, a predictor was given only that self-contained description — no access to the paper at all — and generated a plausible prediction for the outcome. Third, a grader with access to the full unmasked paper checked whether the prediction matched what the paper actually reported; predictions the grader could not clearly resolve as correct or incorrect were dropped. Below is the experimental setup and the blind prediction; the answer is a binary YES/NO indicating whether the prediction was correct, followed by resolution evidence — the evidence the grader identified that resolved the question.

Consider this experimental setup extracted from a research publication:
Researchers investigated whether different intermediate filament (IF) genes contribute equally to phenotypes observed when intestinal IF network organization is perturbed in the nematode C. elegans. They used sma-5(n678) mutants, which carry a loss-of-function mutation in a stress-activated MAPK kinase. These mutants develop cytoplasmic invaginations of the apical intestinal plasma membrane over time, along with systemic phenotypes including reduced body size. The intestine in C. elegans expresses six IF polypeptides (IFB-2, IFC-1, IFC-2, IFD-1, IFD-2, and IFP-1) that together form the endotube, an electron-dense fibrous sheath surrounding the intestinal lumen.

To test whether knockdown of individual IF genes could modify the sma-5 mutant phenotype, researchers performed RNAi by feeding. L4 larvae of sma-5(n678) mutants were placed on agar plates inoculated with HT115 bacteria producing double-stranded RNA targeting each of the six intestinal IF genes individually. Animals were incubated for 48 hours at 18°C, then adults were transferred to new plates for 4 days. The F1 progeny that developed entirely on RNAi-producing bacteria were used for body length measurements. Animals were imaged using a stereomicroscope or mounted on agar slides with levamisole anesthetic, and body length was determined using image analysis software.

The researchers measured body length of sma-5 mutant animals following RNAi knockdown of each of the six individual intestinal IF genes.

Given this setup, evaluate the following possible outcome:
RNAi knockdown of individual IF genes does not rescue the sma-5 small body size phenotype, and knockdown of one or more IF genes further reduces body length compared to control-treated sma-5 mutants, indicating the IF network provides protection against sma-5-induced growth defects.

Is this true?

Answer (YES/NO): NO